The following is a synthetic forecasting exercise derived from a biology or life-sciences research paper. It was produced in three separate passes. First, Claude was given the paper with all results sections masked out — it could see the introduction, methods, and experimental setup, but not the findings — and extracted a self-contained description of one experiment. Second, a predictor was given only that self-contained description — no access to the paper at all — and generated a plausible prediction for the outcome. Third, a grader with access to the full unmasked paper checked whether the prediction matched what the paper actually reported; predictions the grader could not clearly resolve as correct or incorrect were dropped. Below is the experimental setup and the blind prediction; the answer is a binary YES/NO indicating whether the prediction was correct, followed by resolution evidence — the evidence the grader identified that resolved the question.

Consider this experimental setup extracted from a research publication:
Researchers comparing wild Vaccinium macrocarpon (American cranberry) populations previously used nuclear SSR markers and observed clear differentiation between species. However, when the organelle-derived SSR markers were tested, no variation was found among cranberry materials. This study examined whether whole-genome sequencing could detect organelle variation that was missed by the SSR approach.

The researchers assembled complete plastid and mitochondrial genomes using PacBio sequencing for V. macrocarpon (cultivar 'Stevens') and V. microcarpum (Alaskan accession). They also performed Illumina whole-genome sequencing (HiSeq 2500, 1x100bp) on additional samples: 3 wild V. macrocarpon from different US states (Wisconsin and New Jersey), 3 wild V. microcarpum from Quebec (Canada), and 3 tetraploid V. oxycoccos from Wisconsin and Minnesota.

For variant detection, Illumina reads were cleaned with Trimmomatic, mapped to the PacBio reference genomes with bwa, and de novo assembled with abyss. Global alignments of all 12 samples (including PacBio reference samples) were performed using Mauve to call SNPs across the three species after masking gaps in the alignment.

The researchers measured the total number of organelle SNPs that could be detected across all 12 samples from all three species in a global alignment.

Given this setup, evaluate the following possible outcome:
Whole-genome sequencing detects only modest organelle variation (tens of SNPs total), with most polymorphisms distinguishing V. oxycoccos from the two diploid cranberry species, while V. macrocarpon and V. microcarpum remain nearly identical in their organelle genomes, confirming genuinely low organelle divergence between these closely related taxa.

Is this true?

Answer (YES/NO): NO